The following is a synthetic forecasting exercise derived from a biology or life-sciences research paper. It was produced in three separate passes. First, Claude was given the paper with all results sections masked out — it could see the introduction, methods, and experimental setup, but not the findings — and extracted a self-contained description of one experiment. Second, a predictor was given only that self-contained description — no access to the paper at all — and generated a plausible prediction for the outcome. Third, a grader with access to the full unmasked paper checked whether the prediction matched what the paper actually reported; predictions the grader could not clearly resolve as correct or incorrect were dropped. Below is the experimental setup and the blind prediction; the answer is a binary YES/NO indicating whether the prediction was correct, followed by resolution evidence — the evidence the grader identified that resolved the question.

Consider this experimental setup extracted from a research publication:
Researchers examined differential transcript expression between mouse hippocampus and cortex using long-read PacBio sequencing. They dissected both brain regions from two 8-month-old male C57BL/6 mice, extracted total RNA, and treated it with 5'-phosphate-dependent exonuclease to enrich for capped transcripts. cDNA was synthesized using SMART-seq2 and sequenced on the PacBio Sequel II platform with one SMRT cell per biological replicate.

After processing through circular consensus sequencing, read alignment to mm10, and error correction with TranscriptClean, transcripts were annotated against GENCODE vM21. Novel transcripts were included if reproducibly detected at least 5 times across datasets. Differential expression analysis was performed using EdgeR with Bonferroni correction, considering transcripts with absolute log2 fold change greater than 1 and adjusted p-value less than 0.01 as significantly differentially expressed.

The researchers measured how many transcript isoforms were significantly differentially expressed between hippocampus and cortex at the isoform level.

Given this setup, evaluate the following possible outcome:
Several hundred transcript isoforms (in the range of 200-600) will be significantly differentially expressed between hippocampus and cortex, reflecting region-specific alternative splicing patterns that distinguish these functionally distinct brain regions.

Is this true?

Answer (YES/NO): NO